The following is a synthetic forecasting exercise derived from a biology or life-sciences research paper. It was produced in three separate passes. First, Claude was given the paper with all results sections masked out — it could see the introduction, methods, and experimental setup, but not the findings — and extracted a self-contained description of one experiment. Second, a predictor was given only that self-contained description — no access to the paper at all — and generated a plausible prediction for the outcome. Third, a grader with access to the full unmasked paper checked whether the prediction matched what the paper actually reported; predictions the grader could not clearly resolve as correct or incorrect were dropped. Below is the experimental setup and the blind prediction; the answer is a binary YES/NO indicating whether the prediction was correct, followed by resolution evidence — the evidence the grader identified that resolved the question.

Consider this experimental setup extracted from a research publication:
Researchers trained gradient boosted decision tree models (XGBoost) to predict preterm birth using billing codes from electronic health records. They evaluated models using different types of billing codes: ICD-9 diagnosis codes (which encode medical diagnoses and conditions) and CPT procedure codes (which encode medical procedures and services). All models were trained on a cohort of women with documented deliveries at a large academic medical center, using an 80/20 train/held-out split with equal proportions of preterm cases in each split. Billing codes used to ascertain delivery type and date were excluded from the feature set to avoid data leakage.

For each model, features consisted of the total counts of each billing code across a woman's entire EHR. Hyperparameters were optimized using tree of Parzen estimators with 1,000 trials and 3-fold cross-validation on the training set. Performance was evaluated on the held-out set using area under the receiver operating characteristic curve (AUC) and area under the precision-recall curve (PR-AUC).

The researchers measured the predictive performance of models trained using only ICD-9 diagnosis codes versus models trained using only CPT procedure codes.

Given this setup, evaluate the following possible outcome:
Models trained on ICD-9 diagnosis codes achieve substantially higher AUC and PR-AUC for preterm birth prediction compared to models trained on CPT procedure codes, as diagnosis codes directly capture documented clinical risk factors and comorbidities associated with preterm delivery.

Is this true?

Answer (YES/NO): NO